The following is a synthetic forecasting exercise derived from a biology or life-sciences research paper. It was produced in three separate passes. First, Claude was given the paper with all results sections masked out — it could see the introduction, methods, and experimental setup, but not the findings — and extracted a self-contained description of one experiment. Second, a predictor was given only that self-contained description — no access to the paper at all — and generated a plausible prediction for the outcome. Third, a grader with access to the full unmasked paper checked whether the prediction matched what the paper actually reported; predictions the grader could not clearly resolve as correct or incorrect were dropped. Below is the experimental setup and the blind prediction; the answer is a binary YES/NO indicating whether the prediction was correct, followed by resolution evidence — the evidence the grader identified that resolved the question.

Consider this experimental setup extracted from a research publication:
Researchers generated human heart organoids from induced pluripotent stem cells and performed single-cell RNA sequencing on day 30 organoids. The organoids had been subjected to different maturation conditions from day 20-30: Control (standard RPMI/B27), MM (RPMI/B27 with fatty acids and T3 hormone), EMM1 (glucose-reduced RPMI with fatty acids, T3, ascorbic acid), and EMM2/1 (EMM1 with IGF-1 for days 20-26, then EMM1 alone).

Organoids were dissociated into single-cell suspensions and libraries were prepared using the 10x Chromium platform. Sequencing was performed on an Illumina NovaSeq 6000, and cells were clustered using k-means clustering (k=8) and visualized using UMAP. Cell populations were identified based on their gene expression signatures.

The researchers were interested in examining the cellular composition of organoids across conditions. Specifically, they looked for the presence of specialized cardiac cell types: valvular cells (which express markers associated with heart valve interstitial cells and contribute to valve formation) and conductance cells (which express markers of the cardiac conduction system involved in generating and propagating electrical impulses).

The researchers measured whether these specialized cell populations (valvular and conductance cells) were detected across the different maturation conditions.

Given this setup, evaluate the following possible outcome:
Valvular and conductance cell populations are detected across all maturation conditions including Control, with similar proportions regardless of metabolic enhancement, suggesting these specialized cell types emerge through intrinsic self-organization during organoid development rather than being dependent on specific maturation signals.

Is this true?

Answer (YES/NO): NO